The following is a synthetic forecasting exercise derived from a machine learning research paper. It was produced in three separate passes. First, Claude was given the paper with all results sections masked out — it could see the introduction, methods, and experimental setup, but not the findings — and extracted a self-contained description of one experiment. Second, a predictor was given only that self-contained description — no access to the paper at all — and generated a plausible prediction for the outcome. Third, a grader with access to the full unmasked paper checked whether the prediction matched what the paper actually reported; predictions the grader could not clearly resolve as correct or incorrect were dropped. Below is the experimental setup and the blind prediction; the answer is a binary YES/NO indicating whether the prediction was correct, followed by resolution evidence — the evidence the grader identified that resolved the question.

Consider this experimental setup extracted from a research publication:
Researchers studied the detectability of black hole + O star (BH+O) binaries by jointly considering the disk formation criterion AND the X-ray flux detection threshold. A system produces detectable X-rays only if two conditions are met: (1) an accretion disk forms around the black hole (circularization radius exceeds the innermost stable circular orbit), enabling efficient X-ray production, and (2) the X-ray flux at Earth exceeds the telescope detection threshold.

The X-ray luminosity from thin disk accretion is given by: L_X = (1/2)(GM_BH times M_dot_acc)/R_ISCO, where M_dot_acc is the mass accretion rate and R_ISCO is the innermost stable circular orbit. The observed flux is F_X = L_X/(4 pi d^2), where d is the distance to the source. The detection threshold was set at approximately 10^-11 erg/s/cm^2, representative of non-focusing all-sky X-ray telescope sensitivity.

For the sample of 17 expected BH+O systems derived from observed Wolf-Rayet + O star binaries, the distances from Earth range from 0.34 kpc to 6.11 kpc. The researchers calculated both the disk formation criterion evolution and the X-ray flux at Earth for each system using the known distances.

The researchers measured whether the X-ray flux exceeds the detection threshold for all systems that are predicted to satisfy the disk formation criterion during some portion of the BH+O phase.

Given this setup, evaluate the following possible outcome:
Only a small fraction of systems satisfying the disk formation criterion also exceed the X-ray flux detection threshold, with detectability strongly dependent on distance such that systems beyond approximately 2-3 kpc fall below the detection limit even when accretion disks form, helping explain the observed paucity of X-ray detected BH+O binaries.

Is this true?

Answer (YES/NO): NO